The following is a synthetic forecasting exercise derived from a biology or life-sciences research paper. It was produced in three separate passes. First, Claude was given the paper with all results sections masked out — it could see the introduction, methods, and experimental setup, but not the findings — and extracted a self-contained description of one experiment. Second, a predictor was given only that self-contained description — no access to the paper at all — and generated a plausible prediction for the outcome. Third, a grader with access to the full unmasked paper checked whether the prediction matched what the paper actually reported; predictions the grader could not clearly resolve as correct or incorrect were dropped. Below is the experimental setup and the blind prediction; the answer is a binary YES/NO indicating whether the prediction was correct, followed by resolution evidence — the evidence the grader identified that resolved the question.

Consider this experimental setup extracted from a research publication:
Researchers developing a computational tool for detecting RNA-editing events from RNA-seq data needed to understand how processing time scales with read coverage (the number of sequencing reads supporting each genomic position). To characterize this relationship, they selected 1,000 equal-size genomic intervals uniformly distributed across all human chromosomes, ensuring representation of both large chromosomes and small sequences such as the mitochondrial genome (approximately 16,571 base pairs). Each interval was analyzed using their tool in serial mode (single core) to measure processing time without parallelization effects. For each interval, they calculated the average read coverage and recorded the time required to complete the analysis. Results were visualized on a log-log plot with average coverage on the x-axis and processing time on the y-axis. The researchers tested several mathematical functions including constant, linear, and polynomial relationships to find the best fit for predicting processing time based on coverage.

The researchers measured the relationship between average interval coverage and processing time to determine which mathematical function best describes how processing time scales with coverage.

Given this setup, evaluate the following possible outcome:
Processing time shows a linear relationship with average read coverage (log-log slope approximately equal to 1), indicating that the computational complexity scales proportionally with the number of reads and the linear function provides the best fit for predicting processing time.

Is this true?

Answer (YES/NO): NO